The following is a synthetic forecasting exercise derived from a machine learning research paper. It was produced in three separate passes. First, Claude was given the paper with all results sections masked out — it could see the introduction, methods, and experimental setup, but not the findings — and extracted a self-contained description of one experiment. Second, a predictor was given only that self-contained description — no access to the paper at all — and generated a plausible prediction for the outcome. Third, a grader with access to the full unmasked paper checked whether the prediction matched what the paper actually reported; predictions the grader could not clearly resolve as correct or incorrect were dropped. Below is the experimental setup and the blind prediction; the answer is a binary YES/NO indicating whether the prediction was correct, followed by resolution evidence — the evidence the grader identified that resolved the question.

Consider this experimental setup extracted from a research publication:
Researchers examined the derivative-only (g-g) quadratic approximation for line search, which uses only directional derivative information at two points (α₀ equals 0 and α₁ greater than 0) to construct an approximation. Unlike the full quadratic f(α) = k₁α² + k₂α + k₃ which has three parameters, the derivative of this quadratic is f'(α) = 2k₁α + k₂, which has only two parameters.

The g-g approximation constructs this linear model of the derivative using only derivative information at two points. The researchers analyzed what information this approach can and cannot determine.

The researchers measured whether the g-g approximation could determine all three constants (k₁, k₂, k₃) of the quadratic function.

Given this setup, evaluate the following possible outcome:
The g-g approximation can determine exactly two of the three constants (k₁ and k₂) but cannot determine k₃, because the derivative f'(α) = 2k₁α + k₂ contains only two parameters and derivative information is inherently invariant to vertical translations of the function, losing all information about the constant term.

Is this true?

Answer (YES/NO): YES